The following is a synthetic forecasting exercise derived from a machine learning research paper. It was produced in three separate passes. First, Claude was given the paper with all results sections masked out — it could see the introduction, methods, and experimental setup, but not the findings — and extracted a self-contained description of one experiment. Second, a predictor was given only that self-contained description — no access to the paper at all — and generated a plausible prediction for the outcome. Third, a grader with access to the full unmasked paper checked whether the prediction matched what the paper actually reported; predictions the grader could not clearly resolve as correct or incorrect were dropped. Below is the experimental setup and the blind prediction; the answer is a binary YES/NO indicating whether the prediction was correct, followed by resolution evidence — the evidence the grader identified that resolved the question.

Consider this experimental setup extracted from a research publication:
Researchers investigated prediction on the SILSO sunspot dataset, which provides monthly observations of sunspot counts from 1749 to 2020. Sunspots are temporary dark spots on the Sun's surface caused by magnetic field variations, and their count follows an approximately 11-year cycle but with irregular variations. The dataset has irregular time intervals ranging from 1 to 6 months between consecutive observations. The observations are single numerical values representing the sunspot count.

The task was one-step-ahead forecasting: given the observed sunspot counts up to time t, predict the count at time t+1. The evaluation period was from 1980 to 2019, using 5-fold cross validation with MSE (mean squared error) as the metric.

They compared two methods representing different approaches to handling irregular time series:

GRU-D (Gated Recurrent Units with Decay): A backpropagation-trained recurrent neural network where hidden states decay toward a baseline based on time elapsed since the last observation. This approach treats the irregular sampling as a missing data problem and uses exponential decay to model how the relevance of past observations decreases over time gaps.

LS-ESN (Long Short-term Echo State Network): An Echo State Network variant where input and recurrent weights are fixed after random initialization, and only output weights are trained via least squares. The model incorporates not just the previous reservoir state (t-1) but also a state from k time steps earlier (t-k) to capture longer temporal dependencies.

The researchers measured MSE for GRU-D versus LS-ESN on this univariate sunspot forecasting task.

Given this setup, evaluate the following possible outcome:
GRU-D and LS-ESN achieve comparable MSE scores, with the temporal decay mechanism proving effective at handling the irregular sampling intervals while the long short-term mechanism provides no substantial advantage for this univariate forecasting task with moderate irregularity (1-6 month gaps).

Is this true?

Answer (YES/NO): NO